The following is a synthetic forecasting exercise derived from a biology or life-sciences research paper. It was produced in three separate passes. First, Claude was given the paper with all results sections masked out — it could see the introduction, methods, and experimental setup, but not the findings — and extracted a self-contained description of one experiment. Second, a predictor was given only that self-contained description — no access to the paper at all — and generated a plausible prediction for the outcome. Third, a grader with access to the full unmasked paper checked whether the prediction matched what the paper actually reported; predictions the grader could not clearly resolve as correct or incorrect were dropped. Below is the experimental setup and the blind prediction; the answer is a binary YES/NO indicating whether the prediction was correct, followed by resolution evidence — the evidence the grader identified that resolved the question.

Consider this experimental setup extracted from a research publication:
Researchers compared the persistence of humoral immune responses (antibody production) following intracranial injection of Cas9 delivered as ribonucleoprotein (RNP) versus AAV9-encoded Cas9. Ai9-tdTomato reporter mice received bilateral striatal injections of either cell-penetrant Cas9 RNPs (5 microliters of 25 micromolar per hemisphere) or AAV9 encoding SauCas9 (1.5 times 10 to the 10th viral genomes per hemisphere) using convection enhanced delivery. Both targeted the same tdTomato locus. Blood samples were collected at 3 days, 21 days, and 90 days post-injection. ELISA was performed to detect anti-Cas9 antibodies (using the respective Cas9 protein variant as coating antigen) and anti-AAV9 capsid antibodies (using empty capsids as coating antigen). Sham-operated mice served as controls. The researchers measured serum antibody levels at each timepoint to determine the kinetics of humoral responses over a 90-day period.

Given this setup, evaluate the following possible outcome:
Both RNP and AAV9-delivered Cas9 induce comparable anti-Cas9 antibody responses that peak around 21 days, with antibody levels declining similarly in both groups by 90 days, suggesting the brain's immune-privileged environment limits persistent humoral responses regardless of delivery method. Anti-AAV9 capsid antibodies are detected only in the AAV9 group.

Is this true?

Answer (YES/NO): NO